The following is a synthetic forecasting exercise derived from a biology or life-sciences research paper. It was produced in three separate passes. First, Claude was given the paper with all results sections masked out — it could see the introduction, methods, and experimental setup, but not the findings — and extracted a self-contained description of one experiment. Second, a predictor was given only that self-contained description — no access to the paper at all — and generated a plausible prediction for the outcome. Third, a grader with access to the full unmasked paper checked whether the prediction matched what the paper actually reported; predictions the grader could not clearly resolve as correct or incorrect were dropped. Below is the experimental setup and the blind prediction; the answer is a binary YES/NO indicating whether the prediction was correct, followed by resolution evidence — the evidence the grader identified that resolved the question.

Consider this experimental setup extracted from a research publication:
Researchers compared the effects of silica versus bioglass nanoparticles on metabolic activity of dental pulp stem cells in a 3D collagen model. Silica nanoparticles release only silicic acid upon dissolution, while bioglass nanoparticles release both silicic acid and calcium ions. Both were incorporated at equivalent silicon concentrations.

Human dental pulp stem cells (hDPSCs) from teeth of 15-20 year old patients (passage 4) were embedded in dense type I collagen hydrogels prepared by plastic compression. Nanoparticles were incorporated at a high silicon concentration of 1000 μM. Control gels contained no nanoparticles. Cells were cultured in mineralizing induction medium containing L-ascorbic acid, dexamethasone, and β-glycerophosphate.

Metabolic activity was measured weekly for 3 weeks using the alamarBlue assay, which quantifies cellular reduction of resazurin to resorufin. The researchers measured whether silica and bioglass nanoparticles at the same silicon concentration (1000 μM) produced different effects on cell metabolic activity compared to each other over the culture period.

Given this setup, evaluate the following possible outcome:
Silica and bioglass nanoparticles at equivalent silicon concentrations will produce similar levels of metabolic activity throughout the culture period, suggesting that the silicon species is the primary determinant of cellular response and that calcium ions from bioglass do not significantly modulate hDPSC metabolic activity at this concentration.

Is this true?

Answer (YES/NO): NO